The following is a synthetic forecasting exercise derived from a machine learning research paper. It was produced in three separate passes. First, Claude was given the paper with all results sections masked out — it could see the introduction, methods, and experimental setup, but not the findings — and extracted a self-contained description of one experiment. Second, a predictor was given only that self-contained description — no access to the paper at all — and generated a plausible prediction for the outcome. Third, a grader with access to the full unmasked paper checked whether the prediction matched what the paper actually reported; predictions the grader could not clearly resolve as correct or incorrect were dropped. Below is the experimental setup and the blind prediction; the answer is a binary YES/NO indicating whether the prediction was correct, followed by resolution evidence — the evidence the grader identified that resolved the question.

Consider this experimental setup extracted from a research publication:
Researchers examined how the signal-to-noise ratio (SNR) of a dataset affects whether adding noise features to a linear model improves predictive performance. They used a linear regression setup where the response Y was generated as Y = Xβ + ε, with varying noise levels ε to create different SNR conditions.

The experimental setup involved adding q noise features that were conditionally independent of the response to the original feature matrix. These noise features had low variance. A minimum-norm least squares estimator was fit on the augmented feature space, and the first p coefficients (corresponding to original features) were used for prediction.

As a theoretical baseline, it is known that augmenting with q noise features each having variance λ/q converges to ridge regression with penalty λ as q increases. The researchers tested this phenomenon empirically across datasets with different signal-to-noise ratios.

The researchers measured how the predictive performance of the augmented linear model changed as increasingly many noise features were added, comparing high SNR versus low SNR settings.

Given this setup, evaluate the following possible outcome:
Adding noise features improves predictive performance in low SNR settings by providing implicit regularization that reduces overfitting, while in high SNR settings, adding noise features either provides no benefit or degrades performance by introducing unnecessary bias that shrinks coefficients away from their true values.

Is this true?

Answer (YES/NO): NO